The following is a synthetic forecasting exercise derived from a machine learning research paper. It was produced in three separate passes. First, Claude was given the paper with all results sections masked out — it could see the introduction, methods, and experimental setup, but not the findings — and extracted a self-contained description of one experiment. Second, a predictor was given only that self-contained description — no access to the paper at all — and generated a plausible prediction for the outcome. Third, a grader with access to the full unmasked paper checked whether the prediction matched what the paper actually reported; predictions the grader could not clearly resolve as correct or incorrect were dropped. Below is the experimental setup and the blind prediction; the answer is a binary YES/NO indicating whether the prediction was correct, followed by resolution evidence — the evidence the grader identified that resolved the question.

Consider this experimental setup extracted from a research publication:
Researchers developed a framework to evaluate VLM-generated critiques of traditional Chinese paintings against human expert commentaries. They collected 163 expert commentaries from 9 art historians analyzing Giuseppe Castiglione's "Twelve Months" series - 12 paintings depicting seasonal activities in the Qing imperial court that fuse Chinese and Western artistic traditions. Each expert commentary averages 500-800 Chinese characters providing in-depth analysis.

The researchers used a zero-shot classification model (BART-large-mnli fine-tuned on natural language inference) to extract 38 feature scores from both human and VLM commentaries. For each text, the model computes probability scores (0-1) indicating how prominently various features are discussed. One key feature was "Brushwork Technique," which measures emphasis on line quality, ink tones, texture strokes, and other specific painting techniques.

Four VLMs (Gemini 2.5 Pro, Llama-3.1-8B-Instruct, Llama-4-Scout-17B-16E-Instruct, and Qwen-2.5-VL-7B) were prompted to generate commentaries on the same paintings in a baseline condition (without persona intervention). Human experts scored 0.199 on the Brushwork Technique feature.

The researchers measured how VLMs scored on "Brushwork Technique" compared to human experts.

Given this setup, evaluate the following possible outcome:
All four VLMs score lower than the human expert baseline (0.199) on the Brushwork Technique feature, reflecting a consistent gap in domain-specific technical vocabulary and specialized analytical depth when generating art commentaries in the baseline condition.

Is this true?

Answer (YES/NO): NO